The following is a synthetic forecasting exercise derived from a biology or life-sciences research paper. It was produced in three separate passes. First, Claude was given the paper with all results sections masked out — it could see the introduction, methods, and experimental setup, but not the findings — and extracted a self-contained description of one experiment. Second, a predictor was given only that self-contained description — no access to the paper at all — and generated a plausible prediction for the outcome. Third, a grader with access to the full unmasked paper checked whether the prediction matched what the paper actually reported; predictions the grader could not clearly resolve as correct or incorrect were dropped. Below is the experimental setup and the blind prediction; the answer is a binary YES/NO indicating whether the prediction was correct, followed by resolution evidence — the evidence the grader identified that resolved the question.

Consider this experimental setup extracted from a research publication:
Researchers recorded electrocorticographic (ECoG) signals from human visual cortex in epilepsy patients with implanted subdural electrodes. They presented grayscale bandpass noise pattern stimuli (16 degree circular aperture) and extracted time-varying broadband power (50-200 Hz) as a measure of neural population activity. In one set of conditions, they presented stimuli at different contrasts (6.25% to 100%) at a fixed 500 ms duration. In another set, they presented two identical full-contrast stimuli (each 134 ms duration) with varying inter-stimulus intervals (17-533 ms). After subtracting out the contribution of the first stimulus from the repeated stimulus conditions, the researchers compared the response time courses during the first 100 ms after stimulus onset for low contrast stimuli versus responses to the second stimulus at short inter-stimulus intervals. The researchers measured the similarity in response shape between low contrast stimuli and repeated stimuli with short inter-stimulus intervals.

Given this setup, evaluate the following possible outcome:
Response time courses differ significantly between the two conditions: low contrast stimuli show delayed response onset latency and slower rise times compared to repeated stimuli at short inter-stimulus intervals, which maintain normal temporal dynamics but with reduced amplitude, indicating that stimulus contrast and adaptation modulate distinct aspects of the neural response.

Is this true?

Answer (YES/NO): NO